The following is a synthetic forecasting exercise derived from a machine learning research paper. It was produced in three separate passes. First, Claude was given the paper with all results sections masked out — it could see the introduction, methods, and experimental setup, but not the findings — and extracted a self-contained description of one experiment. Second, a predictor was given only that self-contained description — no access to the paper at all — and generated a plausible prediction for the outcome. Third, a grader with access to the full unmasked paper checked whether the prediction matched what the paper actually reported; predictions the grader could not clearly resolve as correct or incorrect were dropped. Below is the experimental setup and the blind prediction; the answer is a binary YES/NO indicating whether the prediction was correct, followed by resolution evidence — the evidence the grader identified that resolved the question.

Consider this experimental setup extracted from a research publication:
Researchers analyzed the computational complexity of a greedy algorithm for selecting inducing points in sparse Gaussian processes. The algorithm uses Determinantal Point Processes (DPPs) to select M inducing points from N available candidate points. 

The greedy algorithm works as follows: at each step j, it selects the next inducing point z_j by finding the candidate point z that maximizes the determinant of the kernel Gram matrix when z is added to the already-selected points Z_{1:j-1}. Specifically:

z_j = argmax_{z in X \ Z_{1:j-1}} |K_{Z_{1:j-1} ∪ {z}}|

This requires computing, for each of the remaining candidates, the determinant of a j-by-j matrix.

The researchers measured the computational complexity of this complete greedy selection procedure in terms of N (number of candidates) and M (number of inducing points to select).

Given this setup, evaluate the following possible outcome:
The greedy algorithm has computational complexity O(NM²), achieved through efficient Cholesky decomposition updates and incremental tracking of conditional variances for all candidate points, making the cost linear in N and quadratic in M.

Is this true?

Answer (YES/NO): YES